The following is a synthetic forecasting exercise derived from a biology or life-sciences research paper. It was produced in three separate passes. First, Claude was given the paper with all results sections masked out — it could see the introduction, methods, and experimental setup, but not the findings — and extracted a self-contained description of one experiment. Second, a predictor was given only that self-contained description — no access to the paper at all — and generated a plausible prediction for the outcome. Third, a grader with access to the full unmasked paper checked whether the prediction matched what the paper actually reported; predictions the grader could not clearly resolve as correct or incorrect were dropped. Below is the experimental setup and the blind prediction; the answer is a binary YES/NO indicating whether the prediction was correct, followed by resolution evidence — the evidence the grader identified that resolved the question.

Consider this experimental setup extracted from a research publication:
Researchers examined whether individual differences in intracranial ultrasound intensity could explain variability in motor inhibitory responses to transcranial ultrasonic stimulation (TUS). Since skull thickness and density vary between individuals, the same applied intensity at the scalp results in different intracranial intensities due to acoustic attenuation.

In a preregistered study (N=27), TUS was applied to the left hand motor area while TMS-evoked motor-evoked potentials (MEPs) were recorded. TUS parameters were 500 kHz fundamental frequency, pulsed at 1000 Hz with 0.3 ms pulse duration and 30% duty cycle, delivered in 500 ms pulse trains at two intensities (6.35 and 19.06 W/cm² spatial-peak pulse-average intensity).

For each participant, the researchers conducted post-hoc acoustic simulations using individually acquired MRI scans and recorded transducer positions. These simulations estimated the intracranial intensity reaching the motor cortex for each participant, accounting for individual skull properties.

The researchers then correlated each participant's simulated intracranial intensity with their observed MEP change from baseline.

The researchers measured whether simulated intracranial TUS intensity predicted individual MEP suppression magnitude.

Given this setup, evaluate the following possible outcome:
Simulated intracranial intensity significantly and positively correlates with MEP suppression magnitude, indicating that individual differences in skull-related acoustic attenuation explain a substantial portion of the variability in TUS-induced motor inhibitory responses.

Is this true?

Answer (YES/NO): NO